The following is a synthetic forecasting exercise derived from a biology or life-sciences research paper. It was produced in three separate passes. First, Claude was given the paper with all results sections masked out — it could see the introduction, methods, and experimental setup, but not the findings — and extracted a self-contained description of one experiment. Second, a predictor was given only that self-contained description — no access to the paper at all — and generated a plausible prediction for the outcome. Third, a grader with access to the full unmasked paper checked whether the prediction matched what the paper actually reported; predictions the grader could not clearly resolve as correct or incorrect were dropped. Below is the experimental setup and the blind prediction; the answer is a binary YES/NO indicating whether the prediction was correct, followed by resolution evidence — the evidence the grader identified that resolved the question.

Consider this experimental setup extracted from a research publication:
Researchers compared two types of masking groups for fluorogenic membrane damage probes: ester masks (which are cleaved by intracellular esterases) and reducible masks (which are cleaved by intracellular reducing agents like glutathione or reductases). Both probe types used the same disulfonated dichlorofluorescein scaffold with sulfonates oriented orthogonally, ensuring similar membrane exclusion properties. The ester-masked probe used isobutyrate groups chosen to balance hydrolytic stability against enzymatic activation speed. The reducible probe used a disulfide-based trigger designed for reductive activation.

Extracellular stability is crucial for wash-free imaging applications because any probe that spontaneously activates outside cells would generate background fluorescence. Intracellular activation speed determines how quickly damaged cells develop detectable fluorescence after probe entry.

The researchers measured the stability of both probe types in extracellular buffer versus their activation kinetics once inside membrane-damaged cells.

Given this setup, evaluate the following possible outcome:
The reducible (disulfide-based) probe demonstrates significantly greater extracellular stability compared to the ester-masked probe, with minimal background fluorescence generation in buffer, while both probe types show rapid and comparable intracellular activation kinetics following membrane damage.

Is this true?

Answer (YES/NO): NO